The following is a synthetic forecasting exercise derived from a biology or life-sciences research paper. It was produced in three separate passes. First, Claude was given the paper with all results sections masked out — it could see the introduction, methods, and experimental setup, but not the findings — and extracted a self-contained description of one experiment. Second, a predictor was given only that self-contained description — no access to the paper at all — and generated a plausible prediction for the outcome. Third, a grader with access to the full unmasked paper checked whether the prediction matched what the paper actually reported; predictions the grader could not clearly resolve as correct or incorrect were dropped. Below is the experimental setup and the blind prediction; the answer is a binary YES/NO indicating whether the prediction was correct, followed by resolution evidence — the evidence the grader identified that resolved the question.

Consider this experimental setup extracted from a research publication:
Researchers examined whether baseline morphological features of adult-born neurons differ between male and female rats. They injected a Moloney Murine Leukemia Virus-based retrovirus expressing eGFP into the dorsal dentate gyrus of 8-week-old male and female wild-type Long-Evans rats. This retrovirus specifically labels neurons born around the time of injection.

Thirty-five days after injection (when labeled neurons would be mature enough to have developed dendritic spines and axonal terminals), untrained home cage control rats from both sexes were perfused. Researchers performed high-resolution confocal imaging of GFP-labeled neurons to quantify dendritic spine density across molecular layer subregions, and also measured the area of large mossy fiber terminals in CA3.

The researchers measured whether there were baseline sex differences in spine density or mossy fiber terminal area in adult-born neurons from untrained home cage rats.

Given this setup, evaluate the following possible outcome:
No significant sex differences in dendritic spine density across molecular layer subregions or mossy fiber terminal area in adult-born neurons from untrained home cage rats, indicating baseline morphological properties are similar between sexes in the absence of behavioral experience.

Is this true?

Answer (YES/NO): YES